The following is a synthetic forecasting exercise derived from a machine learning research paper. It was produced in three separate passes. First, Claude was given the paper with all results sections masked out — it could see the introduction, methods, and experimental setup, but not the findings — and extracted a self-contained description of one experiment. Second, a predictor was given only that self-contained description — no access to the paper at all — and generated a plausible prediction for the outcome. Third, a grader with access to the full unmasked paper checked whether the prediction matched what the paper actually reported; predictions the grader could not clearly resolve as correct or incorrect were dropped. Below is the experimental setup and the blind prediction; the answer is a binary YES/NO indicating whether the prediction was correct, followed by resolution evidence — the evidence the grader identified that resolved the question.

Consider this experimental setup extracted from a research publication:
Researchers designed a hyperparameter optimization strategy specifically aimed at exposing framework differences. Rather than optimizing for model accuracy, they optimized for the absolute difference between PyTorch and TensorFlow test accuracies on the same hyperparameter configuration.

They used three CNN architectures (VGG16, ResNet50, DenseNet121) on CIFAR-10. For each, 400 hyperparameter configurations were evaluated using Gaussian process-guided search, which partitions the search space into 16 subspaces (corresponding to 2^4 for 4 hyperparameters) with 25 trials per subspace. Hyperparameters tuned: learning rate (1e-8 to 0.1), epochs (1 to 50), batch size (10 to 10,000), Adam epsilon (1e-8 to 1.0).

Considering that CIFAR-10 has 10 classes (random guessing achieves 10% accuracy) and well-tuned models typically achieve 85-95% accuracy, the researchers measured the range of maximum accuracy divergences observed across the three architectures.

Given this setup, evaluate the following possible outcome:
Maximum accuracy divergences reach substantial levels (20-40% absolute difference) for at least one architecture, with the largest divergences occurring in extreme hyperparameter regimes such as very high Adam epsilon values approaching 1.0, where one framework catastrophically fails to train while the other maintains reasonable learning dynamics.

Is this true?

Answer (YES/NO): NO